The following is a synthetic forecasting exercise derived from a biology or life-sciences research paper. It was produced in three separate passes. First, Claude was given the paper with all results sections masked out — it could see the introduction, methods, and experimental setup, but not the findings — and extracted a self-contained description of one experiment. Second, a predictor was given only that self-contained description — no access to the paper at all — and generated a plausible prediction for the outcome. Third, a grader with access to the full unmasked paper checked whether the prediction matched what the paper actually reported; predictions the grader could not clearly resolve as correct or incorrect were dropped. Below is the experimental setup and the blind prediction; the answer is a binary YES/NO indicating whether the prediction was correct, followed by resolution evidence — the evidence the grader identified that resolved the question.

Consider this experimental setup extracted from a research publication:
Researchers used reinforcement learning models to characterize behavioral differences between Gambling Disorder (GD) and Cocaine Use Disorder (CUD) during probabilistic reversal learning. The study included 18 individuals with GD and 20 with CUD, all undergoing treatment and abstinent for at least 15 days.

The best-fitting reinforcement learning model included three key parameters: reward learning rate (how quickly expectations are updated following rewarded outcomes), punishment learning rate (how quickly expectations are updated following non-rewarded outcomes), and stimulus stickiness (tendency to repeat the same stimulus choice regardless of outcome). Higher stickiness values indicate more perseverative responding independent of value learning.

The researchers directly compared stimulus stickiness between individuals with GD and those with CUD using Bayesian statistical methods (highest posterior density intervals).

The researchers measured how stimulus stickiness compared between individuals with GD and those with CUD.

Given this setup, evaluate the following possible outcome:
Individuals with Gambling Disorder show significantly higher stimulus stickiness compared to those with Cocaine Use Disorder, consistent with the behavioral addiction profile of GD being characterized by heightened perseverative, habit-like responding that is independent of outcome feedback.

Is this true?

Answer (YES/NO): NO